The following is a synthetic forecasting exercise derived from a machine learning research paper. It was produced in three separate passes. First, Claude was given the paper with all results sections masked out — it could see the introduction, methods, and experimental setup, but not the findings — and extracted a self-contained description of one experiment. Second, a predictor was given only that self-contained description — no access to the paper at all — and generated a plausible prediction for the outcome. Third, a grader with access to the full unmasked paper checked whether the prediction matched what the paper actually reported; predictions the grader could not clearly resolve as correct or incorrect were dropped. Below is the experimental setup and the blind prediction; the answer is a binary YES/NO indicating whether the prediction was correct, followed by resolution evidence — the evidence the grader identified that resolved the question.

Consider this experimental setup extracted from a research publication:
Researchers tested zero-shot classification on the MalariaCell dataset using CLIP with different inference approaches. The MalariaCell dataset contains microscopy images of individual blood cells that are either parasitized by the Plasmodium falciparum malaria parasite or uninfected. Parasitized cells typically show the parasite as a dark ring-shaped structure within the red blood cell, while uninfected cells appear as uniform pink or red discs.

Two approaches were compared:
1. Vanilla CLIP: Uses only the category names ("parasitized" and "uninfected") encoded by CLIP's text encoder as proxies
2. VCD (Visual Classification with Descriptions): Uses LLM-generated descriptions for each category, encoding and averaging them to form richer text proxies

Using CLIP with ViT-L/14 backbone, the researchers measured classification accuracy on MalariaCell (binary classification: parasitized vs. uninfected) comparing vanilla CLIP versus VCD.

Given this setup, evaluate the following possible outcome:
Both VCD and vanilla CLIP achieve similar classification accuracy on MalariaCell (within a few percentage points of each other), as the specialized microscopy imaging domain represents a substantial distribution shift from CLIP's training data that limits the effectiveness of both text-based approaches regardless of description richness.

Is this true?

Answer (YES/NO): YES